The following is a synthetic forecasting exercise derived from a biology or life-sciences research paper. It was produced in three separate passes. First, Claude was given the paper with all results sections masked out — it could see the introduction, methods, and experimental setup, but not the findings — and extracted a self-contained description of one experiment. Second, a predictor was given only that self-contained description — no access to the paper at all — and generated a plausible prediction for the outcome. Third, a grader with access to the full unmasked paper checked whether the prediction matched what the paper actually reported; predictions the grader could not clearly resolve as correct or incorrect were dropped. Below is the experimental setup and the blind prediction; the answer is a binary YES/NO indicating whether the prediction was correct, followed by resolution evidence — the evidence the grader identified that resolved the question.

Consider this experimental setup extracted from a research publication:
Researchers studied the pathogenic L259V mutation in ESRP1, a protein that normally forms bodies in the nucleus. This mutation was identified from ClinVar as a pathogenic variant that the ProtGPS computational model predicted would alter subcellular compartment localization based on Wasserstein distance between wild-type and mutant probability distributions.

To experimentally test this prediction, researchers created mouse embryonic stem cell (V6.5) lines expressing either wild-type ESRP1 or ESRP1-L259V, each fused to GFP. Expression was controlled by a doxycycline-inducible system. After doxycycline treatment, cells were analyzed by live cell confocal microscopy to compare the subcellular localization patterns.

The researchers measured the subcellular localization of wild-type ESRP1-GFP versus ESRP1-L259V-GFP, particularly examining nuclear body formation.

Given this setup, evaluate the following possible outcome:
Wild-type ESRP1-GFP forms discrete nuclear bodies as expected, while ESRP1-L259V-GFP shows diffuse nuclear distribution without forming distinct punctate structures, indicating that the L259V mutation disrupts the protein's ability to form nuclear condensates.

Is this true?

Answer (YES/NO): NO